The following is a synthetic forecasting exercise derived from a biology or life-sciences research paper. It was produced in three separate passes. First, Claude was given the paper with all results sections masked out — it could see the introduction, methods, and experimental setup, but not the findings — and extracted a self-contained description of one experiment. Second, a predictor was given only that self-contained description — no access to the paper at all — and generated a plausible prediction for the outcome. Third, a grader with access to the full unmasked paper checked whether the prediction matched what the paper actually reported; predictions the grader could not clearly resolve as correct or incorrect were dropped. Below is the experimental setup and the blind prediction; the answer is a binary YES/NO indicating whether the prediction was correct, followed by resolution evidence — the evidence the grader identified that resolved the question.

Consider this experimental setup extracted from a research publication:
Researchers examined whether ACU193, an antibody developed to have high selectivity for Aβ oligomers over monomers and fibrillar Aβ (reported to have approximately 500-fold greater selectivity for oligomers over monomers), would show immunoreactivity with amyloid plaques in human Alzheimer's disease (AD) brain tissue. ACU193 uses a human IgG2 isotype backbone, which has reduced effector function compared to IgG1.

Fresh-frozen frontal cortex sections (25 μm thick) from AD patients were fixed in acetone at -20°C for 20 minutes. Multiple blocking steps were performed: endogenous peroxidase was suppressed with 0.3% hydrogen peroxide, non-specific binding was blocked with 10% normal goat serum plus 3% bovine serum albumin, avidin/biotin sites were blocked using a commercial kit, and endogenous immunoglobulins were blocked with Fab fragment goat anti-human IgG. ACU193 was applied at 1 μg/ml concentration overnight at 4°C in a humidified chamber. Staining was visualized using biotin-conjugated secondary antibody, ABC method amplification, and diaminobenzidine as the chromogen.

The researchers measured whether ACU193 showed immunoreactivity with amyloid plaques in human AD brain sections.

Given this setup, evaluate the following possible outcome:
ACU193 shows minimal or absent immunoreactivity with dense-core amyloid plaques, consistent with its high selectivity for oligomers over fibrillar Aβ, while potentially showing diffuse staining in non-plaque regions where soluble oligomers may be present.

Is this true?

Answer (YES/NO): NO